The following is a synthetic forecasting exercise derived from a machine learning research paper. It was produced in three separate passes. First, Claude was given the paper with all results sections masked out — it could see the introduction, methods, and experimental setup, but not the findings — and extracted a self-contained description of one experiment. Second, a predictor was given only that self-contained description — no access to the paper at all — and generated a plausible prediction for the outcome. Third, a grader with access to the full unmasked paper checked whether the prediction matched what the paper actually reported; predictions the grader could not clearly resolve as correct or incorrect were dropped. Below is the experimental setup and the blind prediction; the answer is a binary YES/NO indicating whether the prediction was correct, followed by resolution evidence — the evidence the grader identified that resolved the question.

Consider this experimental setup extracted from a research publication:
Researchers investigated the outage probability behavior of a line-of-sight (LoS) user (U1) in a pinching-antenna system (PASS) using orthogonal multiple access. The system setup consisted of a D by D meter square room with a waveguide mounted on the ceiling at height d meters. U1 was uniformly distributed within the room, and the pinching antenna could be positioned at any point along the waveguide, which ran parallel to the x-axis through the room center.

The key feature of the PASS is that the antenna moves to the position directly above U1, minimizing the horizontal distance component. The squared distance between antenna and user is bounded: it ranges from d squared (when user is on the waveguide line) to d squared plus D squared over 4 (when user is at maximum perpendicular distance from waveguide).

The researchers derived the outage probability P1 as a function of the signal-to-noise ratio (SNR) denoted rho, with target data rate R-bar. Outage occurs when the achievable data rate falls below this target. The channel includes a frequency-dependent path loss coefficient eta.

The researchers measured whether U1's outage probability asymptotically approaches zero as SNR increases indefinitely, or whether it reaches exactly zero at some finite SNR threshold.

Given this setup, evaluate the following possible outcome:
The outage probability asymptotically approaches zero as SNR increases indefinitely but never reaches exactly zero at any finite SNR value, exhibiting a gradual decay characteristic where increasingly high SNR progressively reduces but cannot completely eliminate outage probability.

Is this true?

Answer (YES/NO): NO